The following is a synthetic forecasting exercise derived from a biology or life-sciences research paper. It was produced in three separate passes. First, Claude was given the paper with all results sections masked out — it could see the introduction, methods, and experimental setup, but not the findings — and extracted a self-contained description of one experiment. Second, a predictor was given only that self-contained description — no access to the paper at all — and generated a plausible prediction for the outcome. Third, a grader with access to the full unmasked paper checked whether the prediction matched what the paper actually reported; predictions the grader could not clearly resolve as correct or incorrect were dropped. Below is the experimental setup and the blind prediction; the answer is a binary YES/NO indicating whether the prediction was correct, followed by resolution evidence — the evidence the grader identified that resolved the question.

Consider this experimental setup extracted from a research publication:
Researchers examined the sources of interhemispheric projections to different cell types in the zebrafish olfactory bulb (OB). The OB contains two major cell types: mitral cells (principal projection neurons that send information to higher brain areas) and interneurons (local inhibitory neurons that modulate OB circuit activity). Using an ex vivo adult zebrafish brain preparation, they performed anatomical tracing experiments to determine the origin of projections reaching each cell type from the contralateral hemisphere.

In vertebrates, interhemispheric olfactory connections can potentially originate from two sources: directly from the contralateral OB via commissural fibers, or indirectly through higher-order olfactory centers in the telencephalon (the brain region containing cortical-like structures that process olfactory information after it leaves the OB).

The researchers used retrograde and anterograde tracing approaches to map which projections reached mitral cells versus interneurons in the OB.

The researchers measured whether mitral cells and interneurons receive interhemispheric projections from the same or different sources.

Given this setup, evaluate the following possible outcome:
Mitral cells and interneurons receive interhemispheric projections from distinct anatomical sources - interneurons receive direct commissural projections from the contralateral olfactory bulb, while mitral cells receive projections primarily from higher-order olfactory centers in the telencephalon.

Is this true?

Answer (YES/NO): NO